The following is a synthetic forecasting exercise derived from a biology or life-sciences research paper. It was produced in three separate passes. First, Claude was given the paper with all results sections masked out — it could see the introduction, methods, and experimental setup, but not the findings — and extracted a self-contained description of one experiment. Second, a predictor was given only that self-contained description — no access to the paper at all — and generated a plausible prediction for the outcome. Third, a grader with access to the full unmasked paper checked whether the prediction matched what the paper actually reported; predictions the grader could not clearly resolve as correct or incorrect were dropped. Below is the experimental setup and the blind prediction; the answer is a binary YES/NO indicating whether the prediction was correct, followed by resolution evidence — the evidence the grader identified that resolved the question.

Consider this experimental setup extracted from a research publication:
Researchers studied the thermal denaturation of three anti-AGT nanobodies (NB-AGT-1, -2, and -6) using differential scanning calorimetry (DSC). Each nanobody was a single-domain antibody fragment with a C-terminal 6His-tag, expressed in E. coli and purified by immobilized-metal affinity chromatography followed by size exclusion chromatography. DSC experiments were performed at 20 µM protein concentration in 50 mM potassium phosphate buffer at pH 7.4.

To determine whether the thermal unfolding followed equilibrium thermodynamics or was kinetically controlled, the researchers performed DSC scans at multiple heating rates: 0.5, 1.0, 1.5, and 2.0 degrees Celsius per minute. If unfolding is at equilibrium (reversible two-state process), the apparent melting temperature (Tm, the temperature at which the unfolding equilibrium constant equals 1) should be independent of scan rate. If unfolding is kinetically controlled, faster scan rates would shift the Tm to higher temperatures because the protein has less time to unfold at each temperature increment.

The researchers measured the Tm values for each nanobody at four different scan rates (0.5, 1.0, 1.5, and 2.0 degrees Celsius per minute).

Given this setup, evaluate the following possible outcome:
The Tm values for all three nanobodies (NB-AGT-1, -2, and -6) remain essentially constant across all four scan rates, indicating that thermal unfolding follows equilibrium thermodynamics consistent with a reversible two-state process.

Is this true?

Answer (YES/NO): YES